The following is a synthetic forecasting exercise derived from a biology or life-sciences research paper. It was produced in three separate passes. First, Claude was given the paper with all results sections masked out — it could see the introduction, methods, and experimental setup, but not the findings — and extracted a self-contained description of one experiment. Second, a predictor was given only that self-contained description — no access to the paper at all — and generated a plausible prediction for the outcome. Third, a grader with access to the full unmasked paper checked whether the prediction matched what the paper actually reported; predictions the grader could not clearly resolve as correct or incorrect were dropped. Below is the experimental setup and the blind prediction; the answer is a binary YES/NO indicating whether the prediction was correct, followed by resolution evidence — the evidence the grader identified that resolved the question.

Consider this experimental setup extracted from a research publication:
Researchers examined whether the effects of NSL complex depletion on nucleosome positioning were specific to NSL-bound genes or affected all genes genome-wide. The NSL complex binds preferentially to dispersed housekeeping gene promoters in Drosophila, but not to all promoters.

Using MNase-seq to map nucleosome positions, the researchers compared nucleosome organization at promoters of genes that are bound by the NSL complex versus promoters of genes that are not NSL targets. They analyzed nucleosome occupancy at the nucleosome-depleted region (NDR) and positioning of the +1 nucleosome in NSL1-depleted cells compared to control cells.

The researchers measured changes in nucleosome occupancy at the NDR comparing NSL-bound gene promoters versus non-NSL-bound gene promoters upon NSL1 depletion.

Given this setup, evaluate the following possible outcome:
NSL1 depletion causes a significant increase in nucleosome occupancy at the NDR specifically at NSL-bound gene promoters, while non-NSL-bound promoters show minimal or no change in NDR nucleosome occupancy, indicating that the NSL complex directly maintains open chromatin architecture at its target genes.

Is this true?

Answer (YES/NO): YES